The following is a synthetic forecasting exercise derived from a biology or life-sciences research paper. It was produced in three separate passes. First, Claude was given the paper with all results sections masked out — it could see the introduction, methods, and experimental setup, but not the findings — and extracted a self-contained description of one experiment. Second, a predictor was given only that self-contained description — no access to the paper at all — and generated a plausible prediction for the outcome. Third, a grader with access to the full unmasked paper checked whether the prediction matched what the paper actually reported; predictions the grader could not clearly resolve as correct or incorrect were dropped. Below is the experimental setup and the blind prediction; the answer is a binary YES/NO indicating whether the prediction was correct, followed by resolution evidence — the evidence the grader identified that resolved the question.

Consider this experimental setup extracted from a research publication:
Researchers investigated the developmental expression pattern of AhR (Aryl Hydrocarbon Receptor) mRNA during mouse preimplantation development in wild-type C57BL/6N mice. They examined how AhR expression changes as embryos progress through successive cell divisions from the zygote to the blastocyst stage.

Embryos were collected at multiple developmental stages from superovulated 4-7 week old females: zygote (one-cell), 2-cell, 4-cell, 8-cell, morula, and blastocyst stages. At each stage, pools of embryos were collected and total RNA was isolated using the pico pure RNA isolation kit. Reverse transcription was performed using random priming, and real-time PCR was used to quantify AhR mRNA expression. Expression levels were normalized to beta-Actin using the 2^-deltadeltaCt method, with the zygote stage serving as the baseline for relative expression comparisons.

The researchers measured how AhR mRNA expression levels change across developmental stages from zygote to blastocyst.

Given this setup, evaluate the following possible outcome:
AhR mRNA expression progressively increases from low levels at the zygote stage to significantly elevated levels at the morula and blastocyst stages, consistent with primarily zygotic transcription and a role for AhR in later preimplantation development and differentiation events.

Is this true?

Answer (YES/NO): YES